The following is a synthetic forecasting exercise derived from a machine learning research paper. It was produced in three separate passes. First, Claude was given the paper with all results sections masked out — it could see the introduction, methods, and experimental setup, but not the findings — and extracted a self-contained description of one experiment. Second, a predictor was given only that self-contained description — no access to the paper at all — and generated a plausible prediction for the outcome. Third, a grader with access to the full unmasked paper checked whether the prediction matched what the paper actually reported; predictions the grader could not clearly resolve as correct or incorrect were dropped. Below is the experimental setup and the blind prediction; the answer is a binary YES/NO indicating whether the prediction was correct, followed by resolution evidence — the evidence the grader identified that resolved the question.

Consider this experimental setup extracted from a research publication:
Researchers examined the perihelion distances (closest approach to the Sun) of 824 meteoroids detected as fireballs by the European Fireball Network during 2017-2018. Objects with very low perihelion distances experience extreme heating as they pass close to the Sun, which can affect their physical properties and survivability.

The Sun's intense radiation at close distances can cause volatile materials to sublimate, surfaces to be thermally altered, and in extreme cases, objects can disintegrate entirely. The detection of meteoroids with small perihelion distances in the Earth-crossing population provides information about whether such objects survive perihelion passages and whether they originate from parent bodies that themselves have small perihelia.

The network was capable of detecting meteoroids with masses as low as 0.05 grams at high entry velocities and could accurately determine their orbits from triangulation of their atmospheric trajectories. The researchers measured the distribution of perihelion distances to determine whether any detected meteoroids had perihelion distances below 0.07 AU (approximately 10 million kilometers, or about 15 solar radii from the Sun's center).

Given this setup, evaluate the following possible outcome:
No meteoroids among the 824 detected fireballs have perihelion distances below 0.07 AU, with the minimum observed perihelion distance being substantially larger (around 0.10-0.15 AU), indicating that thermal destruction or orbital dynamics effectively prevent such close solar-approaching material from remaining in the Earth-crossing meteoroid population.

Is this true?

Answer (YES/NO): NO